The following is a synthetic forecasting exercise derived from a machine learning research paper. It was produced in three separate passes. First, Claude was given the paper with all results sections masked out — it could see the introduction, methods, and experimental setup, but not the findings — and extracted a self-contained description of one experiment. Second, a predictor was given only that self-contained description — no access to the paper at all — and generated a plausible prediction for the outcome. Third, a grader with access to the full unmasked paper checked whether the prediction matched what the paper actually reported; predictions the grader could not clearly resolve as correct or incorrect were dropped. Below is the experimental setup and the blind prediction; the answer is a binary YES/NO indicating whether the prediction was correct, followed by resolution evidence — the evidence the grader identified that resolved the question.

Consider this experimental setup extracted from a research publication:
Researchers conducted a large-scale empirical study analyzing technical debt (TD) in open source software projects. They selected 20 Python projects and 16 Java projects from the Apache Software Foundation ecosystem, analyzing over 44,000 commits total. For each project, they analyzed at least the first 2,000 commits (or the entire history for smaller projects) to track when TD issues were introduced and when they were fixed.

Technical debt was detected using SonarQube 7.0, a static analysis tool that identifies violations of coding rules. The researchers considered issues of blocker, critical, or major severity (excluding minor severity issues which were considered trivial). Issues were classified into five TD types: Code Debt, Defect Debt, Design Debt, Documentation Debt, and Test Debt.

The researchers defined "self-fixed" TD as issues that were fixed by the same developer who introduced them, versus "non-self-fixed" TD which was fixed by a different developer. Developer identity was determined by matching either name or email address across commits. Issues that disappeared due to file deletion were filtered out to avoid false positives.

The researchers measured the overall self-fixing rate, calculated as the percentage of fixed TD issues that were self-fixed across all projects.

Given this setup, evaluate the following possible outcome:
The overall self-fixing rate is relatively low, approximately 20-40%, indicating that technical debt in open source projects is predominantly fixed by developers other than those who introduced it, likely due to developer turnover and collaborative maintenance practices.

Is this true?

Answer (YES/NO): NO